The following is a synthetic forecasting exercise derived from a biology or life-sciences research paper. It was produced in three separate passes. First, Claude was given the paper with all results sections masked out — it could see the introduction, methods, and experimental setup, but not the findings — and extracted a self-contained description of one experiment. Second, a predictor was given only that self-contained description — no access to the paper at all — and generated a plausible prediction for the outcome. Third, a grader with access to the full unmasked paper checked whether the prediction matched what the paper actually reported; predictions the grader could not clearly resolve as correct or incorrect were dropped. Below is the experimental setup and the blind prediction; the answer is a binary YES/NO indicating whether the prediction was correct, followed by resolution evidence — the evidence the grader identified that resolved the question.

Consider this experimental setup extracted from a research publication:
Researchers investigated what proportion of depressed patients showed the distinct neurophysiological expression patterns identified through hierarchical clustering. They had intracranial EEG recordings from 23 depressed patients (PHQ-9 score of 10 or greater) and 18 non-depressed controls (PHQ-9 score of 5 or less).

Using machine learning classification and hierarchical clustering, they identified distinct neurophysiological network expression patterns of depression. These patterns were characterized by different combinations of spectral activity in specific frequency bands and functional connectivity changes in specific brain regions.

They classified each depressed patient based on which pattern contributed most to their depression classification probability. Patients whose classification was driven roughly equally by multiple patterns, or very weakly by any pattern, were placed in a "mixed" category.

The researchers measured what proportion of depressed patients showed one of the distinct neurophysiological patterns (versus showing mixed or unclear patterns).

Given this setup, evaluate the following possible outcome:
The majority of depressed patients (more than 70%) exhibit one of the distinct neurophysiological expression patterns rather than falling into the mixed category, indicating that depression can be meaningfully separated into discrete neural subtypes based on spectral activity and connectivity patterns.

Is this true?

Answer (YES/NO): YES